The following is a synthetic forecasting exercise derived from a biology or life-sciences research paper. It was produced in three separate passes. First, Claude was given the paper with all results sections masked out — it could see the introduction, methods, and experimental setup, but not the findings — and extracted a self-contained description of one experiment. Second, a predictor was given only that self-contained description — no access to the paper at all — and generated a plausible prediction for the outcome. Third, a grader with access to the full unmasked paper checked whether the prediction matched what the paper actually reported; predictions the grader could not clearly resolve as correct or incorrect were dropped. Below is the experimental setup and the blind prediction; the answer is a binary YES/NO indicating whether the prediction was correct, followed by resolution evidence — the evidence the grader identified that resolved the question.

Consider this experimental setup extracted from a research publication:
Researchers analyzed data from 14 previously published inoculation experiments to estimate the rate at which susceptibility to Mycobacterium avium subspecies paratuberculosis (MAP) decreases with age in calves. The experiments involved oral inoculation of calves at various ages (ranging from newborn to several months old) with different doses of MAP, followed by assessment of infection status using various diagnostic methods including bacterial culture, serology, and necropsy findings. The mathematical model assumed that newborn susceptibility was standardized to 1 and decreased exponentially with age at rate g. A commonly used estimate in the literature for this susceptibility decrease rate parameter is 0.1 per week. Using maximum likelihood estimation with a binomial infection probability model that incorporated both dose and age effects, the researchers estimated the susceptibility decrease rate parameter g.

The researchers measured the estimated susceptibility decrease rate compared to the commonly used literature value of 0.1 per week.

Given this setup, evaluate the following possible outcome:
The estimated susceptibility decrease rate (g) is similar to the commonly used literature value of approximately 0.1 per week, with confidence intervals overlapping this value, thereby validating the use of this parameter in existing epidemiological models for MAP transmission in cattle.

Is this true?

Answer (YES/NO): NO